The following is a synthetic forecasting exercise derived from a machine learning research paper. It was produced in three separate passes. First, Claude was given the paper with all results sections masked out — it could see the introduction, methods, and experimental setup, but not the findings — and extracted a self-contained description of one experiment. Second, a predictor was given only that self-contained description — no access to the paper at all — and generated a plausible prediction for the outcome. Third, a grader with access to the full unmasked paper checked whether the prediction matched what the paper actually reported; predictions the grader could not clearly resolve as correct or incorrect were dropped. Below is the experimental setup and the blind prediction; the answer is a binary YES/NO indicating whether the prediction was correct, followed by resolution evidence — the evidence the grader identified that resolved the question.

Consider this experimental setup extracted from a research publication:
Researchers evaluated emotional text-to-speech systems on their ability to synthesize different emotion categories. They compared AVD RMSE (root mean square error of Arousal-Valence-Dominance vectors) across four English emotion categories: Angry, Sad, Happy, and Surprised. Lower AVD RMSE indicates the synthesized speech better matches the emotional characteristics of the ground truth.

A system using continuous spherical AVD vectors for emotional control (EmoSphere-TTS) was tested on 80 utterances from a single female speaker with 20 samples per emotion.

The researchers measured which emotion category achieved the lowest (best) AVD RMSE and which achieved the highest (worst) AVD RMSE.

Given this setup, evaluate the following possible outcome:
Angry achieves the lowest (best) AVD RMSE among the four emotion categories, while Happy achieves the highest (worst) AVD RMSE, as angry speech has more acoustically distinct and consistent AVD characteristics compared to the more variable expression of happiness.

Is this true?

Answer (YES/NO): NO